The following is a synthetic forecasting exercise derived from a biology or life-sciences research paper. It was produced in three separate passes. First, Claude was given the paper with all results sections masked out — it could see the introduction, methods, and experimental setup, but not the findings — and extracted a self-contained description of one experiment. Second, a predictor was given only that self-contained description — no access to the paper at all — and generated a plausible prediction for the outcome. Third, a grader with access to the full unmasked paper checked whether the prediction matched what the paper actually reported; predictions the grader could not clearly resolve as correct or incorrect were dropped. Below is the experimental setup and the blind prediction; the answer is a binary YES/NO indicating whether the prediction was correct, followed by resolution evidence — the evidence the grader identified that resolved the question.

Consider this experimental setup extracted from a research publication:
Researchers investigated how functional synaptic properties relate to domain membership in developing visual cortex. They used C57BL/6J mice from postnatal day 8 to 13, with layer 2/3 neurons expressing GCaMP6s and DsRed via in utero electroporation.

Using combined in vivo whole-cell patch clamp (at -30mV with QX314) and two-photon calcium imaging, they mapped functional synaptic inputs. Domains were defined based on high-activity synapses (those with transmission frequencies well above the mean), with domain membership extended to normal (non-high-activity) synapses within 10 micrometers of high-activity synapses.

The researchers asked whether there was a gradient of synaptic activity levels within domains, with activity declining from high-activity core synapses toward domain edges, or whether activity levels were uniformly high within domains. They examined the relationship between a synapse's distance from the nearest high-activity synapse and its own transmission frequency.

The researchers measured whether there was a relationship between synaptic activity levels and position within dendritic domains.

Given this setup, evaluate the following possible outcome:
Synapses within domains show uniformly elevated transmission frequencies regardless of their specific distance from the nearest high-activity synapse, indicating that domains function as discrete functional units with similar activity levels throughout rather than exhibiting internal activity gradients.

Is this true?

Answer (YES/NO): NO